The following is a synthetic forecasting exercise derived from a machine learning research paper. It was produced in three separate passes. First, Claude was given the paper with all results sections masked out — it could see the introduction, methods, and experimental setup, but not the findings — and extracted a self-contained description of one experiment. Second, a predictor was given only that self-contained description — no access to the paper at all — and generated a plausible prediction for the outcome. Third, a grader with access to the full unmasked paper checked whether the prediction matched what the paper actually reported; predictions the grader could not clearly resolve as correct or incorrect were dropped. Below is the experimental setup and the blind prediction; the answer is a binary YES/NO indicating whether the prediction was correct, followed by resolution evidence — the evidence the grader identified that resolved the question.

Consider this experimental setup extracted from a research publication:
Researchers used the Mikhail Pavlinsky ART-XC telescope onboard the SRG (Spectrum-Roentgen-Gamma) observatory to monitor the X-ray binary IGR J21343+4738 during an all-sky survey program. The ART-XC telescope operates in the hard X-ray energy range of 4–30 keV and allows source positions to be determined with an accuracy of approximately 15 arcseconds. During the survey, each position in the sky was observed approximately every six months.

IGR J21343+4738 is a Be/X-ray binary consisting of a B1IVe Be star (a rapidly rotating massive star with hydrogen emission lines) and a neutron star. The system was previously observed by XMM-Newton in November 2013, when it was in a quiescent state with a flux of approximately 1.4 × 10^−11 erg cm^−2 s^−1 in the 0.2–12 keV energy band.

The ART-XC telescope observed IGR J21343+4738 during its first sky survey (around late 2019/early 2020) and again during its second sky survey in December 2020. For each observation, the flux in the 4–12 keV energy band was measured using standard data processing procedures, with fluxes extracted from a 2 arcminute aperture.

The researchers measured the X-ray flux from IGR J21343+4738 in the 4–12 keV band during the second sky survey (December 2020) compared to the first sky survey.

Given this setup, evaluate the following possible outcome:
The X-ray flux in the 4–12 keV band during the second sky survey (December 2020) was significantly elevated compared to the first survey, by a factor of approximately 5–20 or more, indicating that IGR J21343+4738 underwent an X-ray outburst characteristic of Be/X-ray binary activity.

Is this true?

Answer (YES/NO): NO